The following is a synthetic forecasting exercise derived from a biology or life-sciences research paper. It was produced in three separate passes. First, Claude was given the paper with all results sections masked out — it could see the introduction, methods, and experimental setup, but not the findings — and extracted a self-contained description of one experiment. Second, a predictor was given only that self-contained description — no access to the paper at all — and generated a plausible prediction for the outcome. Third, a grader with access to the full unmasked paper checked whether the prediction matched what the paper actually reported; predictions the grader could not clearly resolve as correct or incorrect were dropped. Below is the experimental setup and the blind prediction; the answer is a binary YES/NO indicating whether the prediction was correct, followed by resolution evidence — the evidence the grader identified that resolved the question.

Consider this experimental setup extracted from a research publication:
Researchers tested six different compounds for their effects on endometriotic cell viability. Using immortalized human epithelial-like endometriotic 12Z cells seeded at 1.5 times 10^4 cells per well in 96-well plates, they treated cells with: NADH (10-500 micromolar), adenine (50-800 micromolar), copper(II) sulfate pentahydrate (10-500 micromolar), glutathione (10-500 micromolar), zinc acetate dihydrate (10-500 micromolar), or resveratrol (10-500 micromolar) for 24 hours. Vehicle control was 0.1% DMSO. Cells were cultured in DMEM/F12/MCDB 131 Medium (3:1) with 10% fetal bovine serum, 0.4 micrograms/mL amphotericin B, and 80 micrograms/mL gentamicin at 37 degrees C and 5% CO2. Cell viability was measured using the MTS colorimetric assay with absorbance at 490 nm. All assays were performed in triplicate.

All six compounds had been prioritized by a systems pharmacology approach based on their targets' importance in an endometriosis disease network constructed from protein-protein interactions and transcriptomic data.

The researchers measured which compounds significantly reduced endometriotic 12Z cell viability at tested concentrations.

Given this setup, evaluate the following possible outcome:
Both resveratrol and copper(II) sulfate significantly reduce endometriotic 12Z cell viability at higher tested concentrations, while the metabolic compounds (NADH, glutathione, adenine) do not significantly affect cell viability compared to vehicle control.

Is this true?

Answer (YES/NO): NO